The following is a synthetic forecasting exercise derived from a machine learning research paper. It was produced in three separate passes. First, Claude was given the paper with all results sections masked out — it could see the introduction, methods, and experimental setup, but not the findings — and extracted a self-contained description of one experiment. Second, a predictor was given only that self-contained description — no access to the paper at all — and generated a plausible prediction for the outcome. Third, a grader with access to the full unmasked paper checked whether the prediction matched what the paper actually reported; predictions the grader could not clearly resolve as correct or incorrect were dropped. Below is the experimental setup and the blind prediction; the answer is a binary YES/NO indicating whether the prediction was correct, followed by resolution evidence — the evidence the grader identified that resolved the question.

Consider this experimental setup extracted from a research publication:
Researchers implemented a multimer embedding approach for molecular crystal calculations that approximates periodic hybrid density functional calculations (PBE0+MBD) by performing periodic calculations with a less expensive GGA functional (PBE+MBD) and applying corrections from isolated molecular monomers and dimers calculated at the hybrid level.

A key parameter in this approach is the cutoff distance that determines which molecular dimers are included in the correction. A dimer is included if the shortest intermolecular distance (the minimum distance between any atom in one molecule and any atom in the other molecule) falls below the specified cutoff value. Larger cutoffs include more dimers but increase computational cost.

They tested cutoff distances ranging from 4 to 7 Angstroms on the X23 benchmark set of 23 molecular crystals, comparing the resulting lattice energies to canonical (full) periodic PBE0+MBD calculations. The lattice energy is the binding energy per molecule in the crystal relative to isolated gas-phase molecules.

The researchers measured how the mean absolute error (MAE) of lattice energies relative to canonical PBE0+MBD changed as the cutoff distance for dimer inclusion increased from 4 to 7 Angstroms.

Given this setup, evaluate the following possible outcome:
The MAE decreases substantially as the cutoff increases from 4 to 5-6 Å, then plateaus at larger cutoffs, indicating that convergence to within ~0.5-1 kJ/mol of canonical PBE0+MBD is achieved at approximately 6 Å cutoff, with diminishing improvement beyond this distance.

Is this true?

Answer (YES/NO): NO